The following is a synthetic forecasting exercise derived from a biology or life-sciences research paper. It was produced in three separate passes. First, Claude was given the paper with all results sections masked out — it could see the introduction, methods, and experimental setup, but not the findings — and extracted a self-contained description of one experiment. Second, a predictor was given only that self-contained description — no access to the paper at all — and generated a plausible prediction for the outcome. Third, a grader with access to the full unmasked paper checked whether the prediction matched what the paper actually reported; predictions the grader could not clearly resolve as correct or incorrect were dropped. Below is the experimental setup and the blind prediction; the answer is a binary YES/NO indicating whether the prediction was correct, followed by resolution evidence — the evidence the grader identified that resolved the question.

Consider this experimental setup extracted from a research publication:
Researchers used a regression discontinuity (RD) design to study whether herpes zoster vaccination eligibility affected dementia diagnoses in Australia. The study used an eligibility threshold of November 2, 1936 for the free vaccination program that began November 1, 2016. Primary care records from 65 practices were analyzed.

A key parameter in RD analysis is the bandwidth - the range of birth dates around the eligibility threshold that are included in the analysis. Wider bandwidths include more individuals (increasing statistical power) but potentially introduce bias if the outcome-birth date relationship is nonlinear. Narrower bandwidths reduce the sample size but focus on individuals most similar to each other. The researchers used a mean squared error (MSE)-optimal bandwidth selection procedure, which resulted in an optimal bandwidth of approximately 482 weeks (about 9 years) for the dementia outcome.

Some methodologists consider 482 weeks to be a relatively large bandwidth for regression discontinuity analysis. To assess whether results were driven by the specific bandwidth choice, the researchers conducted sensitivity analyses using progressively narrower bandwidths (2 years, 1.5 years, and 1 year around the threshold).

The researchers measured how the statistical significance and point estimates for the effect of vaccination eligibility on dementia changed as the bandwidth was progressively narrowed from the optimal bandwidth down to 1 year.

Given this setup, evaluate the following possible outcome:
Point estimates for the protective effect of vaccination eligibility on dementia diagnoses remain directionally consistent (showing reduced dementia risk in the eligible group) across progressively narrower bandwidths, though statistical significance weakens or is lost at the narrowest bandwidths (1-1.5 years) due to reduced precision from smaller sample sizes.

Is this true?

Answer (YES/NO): YES